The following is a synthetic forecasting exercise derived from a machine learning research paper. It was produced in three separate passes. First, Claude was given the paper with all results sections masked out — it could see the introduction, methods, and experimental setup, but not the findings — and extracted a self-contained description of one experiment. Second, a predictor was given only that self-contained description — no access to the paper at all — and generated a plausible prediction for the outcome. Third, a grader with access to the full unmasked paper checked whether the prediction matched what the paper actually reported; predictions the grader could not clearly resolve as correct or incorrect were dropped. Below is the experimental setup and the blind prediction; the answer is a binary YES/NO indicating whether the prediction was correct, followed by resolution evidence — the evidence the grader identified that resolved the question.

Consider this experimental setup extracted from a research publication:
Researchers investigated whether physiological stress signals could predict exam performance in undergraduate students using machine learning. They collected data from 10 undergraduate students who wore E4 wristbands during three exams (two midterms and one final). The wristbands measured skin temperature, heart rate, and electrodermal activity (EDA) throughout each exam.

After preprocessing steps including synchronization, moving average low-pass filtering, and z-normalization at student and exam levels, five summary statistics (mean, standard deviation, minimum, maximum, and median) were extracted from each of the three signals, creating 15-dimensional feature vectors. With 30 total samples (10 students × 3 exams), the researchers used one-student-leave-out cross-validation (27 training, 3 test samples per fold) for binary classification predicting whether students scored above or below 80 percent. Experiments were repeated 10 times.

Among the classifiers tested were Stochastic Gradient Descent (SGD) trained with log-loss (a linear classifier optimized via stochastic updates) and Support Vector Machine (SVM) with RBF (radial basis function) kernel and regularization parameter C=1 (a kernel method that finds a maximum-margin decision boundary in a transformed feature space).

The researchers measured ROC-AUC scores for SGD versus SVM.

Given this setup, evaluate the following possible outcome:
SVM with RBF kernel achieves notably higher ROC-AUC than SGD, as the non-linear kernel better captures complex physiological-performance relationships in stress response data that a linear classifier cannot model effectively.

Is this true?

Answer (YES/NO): YES